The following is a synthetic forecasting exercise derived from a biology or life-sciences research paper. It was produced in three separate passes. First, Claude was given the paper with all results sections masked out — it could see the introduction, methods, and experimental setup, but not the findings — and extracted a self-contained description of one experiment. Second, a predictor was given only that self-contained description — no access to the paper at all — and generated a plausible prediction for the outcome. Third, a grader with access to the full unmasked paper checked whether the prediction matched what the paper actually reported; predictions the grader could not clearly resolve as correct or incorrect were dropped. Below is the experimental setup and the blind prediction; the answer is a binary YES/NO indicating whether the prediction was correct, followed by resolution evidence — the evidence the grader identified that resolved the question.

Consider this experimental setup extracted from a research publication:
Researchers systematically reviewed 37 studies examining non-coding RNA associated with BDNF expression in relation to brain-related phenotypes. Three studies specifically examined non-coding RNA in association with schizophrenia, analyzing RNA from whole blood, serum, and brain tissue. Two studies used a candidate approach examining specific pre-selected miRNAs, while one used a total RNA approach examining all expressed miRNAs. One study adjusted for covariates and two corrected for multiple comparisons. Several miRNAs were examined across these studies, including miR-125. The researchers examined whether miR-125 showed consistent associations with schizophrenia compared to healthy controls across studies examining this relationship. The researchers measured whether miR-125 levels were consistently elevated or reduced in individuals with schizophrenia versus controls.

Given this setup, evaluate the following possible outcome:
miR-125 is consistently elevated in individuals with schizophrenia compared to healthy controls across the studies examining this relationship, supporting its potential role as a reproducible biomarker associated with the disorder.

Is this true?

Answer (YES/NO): YES